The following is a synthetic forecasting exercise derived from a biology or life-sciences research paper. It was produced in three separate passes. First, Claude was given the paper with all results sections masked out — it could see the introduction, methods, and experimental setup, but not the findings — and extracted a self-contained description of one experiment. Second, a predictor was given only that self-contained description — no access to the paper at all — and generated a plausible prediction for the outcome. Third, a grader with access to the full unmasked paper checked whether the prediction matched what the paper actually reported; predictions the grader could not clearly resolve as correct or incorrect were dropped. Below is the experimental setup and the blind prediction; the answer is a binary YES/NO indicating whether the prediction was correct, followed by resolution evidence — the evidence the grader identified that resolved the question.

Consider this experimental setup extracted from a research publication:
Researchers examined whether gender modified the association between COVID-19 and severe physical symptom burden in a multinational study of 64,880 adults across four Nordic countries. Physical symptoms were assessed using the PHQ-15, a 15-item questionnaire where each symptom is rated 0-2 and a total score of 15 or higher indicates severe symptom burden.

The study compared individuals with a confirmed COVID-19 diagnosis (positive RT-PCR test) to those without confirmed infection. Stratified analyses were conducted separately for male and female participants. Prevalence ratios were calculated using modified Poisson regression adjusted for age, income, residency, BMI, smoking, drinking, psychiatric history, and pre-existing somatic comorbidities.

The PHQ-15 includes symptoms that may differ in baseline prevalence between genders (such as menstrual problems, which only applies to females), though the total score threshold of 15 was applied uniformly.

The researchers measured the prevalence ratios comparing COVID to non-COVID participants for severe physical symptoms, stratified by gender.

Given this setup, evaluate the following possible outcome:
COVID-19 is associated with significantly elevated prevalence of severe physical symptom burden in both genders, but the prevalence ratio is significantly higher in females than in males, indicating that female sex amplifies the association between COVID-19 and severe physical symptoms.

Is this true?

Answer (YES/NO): NO